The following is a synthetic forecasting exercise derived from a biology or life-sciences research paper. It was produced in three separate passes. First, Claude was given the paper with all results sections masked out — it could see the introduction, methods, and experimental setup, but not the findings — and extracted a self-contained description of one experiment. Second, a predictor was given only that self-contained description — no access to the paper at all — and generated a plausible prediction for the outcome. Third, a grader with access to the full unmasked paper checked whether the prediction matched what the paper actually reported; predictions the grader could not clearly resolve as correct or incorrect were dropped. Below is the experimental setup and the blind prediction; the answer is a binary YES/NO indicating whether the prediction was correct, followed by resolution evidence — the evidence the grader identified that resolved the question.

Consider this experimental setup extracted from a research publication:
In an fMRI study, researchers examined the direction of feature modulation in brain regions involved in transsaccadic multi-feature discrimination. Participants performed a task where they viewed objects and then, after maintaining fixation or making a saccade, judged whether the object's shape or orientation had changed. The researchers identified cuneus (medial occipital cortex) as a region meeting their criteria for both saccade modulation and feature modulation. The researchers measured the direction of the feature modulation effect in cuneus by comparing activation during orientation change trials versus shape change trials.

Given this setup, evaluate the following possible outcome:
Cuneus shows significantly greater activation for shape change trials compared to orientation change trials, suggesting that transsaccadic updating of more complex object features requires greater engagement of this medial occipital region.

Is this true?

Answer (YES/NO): NO